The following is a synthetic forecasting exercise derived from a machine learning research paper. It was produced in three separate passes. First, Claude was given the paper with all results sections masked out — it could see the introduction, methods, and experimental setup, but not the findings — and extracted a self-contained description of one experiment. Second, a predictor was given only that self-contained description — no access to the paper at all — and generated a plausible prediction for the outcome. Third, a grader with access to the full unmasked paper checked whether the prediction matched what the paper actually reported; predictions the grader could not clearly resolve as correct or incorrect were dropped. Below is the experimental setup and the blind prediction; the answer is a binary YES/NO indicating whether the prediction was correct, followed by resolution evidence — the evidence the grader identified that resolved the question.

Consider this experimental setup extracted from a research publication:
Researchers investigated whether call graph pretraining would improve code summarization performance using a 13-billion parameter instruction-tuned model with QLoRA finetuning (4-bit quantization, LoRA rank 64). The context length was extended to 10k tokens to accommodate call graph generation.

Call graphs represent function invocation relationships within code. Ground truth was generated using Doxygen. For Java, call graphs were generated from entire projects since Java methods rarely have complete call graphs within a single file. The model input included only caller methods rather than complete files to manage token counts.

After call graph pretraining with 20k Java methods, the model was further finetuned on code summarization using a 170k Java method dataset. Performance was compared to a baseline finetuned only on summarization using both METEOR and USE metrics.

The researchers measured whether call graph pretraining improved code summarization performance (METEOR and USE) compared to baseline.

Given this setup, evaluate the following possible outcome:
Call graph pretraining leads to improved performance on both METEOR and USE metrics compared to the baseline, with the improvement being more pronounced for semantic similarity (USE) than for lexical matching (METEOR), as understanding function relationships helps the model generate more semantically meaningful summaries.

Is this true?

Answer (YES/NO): NO